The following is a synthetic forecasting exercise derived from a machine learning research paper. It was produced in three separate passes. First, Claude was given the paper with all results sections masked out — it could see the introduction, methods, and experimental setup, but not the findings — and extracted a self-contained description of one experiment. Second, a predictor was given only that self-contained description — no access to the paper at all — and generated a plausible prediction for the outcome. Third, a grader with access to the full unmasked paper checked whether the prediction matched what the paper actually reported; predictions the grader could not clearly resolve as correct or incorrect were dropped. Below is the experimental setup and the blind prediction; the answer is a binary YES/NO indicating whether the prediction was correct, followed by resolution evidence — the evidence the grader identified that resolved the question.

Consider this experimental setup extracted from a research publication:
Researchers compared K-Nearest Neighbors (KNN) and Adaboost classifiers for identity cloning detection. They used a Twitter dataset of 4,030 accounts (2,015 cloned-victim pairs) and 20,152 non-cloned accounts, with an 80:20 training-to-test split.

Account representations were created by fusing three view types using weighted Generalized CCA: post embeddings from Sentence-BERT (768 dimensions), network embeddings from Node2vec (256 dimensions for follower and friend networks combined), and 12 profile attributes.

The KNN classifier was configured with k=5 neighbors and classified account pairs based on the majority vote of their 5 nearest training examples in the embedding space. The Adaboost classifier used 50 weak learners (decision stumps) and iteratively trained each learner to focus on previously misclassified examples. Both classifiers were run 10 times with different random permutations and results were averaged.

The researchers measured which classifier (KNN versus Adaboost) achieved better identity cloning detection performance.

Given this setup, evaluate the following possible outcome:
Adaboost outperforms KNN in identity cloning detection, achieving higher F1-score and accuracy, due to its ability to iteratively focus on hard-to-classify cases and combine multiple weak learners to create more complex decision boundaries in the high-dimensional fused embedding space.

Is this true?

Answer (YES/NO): YES